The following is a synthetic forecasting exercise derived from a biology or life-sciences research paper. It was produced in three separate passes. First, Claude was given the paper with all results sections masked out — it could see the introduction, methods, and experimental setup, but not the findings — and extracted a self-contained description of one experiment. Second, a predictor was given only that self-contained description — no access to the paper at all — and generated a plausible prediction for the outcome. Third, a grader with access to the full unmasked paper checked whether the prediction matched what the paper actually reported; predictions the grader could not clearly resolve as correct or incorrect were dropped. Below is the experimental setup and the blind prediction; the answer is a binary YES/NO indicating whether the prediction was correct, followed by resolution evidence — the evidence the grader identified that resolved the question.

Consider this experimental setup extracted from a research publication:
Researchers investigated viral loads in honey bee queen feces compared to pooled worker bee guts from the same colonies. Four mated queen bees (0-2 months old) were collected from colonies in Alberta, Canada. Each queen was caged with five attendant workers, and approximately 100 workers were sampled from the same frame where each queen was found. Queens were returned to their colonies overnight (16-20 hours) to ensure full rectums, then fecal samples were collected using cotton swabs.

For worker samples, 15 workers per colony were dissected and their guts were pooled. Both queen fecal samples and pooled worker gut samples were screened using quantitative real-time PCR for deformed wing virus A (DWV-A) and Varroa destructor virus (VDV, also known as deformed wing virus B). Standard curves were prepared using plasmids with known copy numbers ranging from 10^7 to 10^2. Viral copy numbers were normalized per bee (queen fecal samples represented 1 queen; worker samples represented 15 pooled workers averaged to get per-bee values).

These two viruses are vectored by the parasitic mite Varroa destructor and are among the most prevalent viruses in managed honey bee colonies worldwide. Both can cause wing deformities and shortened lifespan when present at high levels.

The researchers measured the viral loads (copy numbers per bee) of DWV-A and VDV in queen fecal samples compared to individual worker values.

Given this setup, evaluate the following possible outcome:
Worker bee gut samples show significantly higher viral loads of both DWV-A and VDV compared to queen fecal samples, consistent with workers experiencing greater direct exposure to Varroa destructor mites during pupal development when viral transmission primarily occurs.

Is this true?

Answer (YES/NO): NO